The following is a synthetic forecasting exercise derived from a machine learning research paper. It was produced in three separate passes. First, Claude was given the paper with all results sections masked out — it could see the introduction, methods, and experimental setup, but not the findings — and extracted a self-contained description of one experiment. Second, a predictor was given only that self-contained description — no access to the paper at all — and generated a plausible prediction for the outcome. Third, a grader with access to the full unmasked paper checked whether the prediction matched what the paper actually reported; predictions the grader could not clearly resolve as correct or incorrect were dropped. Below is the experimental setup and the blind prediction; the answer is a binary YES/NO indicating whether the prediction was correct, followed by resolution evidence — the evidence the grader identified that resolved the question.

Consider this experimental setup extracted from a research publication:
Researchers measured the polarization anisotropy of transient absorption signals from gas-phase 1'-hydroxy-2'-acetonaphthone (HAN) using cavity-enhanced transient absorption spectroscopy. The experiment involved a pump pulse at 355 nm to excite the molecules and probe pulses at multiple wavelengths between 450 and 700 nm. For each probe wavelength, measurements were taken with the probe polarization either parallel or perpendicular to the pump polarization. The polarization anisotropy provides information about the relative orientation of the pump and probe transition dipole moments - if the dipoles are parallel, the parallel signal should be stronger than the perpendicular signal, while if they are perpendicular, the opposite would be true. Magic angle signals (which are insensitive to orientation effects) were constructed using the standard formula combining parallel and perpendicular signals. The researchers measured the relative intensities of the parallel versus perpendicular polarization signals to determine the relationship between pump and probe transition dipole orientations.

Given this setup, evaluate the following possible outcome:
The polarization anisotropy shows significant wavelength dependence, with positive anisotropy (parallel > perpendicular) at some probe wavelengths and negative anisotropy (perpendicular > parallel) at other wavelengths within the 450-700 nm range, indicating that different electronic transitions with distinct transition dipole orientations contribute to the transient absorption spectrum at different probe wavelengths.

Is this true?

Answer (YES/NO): NO